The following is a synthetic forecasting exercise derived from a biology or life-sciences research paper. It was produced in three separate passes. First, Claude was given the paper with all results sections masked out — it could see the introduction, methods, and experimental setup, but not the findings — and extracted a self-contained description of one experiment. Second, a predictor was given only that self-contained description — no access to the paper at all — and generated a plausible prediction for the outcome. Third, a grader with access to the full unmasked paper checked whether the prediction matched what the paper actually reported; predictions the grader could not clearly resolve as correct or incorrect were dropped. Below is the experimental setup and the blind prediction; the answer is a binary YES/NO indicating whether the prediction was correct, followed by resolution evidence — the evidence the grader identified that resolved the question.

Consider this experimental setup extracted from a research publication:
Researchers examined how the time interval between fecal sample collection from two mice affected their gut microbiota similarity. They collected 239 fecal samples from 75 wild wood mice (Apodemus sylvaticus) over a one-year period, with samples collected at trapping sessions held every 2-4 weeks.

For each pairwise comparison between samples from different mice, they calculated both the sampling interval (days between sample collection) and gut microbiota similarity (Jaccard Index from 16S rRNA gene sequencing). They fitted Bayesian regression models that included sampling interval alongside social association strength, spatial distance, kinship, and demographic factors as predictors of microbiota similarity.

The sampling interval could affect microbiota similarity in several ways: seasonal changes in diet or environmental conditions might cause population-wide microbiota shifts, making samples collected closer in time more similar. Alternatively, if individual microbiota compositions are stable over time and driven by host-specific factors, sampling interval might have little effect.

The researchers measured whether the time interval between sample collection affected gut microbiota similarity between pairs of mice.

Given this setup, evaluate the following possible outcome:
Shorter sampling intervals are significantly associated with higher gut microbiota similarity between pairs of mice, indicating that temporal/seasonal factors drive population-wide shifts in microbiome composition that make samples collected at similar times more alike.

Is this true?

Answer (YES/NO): YES